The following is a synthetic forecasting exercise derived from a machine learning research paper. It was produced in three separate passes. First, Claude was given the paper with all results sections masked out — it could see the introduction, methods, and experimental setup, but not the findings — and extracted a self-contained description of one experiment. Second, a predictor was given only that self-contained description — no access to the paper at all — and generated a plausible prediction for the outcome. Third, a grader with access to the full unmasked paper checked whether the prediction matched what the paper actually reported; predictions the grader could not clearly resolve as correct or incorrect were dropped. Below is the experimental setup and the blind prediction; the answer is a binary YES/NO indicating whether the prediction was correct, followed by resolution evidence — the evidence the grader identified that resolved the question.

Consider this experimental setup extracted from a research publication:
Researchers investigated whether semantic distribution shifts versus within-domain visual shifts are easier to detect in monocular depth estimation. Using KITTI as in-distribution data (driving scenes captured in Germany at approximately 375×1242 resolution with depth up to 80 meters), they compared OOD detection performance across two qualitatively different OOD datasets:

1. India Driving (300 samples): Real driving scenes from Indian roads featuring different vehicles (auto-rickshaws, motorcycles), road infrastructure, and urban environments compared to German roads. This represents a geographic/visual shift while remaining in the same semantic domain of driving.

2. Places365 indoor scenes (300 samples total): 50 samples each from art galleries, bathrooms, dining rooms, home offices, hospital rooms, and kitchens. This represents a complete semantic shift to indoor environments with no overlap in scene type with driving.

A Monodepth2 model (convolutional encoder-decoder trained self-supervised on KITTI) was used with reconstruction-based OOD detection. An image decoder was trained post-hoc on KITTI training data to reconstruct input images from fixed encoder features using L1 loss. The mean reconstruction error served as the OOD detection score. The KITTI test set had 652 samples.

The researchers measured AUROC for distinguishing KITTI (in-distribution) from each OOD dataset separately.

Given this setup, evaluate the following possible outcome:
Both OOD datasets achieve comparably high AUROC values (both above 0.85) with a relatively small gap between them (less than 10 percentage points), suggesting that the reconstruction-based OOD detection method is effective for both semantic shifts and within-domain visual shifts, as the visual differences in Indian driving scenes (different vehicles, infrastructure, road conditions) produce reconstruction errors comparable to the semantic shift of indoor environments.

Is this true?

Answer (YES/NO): NO